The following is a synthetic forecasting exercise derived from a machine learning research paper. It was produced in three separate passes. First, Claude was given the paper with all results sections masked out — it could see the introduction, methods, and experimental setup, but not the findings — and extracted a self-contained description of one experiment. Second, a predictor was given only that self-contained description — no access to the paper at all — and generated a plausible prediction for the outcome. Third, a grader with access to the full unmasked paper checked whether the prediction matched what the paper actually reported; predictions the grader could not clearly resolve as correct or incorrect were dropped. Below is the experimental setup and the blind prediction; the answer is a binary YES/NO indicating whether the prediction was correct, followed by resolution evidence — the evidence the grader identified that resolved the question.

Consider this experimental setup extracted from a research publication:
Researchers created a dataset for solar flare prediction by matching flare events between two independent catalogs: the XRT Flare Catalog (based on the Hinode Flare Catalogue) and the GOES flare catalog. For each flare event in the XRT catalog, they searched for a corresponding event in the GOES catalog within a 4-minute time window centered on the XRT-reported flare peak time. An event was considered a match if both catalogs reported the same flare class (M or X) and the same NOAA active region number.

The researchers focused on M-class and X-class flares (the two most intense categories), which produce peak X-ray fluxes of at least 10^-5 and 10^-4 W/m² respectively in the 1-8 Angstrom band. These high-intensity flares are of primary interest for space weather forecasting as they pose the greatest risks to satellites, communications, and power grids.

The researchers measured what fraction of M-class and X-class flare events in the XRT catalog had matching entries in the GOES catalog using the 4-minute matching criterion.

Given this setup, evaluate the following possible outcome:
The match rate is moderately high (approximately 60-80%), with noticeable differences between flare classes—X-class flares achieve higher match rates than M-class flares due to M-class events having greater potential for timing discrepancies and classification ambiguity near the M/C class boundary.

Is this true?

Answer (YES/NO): NO